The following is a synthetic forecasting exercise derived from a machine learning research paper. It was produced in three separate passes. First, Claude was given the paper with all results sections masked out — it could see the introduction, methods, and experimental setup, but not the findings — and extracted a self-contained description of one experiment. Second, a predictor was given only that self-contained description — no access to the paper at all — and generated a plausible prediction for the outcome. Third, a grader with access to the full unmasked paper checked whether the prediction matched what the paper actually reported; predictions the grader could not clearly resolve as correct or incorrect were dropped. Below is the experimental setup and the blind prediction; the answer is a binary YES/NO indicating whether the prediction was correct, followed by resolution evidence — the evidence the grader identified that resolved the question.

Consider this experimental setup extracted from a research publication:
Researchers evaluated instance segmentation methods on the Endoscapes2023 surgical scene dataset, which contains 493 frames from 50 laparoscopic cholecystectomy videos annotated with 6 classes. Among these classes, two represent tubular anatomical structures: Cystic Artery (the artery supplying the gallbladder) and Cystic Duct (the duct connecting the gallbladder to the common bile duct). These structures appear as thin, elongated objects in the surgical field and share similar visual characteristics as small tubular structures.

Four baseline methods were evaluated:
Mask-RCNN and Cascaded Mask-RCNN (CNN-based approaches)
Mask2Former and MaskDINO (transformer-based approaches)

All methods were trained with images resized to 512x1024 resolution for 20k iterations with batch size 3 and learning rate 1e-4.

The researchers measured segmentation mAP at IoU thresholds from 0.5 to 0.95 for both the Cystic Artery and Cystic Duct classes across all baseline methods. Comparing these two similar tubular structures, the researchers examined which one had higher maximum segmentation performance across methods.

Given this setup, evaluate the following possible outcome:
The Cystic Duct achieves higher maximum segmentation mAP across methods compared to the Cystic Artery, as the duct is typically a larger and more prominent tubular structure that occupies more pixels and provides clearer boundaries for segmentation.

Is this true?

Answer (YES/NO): YES